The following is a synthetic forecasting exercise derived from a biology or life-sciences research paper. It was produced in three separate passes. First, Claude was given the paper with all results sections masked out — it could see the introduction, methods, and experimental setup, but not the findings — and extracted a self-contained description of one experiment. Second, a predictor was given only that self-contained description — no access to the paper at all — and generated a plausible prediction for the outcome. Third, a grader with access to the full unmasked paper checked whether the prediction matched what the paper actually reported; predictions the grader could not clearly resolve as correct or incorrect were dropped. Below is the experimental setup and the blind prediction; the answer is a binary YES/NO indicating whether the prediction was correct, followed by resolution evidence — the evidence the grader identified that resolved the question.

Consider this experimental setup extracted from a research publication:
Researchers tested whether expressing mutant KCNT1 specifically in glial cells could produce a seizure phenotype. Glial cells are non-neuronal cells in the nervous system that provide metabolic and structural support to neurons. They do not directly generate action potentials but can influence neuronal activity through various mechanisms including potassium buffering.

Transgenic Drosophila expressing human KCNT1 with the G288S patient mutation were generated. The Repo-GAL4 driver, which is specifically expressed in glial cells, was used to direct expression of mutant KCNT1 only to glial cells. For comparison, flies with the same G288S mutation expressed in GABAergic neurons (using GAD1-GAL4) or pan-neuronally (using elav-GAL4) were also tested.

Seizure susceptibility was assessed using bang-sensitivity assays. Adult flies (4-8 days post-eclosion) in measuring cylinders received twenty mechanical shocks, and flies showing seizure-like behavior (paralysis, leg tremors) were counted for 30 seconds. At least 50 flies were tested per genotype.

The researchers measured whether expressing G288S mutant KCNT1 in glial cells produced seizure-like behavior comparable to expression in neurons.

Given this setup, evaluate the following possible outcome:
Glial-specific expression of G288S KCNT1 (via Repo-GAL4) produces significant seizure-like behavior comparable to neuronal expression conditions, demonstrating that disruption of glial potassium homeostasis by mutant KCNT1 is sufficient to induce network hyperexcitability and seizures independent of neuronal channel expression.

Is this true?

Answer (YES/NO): NO